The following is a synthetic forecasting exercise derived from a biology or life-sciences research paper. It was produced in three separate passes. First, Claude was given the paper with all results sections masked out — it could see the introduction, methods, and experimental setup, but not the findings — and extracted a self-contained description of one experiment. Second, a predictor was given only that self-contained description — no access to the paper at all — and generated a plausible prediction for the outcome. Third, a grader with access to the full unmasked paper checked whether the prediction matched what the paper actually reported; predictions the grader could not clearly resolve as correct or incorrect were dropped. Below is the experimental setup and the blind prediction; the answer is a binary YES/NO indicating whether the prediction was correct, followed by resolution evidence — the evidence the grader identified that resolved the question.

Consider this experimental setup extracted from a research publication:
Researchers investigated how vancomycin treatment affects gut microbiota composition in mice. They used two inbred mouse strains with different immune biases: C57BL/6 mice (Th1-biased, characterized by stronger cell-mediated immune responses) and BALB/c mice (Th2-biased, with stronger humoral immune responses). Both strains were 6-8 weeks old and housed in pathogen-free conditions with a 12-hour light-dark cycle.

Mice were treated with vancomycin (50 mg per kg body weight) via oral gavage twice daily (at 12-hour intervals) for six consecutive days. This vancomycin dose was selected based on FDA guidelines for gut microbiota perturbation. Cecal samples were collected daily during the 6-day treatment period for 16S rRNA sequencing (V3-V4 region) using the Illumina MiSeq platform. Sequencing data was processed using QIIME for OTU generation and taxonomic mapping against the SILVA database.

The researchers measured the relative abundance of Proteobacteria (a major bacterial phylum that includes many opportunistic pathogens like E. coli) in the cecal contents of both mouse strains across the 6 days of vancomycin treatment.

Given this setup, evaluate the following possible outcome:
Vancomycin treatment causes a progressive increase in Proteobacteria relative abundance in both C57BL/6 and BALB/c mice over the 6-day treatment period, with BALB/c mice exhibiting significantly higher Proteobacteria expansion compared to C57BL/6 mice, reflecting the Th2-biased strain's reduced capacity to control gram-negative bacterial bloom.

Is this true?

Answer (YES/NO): NO